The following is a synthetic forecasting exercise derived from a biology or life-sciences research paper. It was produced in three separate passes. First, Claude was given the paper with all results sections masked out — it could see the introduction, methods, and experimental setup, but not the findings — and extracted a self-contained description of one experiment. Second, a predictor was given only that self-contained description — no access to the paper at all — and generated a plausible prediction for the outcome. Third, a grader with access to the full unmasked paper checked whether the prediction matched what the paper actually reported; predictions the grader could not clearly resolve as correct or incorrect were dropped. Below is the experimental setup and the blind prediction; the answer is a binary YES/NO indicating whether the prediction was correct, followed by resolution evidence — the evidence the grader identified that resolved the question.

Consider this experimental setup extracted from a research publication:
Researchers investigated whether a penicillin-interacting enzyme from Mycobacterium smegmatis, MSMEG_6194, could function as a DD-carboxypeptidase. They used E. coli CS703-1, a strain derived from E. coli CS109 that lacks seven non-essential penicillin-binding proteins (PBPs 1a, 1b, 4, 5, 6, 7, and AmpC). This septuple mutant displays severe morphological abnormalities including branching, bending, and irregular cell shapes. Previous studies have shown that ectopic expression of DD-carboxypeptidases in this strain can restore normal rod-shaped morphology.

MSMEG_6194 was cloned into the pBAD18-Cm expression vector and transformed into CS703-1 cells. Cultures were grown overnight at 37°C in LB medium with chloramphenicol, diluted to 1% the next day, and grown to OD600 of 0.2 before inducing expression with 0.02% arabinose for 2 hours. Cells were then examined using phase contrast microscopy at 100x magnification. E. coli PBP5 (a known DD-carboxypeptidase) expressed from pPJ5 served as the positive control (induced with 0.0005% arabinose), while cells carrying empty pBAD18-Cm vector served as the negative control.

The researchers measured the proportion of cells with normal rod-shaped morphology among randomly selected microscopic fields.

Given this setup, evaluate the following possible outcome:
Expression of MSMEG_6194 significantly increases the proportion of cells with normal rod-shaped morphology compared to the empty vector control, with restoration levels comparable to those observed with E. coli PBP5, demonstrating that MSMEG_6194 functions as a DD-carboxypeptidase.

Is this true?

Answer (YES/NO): NO